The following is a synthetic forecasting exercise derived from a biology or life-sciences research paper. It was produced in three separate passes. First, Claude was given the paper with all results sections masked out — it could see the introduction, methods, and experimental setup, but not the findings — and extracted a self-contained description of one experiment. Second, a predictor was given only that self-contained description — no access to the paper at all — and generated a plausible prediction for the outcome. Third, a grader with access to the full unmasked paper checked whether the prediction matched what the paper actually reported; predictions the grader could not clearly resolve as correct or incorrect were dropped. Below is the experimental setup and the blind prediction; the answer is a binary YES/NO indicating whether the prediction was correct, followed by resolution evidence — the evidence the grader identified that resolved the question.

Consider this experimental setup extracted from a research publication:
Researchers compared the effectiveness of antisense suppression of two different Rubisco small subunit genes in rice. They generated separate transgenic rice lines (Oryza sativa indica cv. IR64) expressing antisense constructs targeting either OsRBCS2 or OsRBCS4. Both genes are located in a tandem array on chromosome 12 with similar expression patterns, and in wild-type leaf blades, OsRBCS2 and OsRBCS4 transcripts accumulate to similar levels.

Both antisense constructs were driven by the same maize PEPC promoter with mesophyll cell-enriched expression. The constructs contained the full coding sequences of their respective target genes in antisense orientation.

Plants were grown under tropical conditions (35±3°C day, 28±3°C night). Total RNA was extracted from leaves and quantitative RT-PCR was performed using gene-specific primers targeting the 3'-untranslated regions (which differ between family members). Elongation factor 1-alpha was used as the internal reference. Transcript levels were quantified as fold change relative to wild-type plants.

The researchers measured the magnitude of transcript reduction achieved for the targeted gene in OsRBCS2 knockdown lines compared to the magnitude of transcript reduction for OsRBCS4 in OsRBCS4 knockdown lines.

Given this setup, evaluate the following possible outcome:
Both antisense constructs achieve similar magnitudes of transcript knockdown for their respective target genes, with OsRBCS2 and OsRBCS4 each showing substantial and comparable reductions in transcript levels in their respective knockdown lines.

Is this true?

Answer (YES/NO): NO